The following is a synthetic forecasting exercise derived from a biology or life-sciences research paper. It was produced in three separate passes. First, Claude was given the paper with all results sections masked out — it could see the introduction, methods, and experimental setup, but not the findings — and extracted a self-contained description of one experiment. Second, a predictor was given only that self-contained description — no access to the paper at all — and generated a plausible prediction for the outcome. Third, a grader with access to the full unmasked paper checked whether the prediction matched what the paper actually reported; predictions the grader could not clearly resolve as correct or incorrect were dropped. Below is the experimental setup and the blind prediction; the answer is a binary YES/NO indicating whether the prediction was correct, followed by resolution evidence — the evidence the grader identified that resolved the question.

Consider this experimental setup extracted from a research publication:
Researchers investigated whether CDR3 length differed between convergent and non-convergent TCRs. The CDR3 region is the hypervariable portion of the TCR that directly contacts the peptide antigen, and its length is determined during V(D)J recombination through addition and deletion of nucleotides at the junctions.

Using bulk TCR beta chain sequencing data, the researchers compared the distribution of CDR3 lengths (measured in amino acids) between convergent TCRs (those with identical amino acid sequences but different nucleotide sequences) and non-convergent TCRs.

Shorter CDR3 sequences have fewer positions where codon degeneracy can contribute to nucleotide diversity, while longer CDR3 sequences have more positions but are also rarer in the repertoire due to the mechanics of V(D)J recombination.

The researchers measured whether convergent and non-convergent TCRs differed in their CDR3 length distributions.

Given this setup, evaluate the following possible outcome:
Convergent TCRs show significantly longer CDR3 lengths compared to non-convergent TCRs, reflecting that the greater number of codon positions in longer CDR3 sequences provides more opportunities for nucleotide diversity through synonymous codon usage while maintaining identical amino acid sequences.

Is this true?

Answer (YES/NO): NO